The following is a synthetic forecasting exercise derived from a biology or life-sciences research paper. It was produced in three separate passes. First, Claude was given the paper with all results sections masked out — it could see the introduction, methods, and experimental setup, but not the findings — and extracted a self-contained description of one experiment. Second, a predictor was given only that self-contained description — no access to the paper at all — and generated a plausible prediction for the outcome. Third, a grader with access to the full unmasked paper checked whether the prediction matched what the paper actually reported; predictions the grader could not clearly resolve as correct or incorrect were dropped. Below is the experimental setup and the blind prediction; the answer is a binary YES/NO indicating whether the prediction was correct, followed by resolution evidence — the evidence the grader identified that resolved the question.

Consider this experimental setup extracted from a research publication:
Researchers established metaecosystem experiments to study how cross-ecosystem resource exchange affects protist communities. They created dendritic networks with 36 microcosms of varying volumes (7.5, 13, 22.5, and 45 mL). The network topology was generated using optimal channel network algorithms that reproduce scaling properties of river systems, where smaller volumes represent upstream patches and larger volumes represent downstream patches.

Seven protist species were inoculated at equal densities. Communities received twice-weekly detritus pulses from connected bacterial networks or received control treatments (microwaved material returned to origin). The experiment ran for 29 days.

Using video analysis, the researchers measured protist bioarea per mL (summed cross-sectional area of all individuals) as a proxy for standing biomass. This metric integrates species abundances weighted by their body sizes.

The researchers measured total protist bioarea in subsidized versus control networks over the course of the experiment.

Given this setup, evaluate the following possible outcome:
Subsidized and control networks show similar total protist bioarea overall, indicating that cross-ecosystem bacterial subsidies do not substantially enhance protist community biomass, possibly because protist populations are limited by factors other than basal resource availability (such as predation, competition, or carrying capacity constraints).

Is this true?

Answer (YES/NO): YES